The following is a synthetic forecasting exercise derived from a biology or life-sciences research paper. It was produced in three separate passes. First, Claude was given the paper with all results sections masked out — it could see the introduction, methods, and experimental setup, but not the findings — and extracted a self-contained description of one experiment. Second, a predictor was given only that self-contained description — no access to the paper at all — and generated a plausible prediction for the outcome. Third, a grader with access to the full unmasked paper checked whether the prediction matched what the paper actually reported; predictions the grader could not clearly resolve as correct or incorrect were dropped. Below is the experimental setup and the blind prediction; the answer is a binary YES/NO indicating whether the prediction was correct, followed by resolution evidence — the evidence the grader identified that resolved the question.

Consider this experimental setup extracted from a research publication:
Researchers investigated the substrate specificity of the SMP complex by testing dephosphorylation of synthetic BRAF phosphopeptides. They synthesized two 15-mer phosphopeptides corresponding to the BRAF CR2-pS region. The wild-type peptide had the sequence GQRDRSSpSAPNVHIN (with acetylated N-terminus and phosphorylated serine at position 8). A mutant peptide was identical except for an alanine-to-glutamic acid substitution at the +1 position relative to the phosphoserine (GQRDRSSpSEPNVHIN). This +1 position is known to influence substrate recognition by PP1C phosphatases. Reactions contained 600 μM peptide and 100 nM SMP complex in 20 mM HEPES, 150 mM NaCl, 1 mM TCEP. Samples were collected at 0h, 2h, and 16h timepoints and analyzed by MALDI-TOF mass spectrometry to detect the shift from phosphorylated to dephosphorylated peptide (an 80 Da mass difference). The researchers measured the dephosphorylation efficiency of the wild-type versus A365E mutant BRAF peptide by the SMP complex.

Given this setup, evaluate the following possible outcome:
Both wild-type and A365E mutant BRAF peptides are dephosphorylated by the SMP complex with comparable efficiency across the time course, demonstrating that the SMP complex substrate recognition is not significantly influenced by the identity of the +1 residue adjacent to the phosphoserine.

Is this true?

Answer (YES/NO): NO